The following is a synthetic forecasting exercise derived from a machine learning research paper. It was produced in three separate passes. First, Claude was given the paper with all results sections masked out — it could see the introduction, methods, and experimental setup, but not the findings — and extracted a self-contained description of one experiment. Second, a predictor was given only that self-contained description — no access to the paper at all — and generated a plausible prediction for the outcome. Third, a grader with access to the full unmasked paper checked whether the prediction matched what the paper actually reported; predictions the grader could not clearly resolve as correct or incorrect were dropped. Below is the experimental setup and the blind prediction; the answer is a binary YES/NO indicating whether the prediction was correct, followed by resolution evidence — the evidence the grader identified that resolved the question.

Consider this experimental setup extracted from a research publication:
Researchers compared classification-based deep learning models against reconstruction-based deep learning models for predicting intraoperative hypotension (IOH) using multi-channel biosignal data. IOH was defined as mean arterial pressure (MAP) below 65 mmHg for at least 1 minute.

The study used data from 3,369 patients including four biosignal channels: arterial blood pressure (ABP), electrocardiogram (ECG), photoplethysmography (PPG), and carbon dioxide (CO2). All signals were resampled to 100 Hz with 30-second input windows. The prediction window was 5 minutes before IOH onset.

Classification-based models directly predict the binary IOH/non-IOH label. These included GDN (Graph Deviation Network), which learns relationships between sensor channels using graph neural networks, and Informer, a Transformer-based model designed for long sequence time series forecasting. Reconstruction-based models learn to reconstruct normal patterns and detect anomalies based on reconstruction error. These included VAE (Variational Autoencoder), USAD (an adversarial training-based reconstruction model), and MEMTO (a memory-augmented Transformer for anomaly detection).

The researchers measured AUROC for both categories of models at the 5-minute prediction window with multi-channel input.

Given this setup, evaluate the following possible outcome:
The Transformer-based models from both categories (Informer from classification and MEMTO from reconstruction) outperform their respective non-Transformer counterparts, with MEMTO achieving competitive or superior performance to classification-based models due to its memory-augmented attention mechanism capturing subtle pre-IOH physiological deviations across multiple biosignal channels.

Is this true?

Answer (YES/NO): NO